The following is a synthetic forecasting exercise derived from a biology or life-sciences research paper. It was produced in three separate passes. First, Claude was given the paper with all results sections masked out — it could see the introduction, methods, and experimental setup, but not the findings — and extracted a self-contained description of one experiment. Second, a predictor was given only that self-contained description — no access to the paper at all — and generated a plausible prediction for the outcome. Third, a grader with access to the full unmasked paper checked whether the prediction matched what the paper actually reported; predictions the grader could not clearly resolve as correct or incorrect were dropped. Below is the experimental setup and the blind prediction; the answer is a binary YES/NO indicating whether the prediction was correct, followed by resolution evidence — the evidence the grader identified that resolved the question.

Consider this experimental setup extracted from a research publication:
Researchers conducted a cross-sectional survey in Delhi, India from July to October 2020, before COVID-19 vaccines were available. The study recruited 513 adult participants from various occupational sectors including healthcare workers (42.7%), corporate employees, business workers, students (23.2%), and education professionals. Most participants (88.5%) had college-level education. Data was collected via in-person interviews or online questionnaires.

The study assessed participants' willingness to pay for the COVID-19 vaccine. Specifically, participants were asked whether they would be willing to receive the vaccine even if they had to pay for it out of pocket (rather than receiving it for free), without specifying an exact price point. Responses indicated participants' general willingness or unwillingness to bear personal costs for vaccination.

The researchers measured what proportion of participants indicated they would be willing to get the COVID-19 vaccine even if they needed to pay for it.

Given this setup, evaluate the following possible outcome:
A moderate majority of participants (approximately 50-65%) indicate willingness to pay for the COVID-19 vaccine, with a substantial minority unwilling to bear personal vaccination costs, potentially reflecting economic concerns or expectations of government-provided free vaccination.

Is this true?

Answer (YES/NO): NO